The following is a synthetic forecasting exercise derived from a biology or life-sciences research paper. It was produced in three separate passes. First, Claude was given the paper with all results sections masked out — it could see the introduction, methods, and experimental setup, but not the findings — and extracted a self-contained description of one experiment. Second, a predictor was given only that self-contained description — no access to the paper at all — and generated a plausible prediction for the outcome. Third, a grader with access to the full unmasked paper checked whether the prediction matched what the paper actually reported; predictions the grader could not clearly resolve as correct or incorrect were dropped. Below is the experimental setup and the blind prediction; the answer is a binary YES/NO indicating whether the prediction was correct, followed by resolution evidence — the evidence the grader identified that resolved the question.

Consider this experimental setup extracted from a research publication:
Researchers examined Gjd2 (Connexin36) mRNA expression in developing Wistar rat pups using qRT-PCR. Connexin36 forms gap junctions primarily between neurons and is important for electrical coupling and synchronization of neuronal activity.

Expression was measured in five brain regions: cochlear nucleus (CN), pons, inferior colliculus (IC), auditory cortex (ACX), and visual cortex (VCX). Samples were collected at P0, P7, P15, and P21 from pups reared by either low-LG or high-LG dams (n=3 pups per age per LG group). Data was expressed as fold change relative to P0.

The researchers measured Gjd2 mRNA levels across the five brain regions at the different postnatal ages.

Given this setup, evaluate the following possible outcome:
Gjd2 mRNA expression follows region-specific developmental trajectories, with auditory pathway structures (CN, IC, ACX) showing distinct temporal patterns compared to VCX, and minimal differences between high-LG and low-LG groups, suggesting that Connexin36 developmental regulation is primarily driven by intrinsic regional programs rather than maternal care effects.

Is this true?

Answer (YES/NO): NO